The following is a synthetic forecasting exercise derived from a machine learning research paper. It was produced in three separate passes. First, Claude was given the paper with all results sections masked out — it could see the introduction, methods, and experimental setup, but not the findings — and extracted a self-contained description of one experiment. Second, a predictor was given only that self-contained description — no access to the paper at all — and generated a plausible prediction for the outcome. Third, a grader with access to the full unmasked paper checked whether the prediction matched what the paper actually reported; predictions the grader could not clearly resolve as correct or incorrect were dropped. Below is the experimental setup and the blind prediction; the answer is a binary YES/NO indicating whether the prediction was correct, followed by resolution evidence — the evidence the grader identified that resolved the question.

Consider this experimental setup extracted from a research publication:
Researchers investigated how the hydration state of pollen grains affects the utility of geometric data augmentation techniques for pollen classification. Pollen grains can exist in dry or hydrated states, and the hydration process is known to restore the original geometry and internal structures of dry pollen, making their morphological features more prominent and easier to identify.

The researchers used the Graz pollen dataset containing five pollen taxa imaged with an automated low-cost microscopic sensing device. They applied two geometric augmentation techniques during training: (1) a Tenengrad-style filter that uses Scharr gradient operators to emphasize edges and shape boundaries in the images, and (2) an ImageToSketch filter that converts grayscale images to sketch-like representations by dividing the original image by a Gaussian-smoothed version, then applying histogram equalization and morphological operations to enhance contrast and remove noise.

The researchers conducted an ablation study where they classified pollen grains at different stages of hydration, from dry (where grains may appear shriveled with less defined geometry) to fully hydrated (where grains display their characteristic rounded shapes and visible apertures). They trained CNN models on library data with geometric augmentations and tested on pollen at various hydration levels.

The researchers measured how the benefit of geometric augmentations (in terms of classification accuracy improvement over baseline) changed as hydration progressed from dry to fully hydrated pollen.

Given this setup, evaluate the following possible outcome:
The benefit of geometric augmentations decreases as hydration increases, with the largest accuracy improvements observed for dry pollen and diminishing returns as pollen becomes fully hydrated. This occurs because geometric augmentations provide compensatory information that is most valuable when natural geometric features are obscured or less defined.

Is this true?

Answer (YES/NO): NO